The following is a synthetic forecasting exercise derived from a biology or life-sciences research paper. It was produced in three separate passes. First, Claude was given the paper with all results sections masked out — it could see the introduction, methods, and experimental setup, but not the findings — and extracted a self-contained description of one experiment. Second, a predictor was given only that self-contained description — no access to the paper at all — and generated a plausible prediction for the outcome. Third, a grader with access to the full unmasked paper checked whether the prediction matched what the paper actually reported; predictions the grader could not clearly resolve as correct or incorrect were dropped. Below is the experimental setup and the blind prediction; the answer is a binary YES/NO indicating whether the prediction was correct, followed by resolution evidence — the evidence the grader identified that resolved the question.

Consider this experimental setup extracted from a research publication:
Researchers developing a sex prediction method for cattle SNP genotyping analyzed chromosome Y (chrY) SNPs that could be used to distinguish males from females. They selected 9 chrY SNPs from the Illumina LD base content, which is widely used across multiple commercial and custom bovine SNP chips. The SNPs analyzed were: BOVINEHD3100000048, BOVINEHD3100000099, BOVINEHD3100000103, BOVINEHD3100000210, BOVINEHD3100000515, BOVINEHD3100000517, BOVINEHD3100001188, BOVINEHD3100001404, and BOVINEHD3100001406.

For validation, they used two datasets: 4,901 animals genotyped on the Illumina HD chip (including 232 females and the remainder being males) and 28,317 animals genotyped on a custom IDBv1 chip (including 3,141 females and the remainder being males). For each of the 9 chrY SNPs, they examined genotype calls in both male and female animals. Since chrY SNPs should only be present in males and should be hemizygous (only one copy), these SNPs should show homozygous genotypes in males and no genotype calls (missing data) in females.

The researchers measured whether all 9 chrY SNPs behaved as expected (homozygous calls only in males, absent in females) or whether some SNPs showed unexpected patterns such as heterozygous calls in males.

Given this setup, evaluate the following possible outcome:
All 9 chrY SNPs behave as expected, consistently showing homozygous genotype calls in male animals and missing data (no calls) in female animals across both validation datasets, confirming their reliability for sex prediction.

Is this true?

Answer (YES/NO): NO